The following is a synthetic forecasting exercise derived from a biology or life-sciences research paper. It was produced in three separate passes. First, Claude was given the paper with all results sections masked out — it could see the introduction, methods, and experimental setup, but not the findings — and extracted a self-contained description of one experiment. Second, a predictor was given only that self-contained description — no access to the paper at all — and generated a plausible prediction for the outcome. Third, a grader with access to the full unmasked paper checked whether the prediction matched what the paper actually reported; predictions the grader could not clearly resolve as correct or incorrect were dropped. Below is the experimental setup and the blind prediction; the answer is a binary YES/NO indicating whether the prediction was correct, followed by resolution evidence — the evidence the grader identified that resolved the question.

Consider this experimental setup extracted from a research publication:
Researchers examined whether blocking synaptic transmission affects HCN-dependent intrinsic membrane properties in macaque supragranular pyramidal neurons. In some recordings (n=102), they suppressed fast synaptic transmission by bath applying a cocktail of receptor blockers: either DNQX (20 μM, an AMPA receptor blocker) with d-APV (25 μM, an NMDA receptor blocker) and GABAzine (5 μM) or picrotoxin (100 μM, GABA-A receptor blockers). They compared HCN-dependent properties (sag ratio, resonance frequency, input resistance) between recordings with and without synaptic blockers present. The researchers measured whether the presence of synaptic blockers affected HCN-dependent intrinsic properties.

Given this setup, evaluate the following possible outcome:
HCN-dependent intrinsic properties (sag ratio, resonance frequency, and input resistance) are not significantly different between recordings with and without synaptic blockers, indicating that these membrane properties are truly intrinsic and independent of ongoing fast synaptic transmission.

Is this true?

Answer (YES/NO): YES